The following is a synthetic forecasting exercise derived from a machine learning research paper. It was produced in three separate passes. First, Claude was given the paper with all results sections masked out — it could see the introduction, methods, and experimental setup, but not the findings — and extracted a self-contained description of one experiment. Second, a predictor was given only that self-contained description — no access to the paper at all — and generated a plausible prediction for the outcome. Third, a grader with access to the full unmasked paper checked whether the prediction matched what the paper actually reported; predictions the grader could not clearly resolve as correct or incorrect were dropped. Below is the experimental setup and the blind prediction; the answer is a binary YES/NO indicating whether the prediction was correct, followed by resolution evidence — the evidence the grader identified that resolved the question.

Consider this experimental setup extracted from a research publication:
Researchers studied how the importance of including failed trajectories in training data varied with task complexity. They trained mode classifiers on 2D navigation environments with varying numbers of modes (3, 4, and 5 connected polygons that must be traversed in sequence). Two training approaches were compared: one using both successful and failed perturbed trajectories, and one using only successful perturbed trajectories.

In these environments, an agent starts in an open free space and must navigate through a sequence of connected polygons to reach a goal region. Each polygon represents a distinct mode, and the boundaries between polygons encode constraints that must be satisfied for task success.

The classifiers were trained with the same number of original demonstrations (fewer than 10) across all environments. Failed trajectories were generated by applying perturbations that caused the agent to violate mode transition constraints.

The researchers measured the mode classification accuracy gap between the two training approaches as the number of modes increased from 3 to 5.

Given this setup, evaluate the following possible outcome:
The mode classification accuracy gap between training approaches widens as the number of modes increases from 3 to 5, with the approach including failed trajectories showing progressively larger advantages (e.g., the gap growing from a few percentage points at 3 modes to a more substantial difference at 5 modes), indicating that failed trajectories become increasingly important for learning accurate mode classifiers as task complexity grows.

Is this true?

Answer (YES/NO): NO